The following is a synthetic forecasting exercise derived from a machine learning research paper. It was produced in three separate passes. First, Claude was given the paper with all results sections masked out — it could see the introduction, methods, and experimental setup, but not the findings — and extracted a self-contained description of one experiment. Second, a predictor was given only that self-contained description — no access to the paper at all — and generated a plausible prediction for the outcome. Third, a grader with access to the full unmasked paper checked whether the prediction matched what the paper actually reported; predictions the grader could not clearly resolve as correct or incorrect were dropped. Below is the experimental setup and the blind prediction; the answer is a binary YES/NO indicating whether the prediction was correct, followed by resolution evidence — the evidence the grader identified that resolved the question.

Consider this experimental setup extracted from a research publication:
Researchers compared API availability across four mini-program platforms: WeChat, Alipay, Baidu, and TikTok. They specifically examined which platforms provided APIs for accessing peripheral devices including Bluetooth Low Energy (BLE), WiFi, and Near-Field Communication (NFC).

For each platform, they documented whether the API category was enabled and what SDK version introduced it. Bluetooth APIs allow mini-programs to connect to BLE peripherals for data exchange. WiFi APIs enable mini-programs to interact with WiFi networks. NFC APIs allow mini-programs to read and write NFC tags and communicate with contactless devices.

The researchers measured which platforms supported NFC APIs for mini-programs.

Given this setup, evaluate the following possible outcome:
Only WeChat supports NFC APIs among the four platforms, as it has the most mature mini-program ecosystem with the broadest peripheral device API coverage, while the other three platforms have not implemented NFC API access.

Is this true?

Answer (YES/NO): YES